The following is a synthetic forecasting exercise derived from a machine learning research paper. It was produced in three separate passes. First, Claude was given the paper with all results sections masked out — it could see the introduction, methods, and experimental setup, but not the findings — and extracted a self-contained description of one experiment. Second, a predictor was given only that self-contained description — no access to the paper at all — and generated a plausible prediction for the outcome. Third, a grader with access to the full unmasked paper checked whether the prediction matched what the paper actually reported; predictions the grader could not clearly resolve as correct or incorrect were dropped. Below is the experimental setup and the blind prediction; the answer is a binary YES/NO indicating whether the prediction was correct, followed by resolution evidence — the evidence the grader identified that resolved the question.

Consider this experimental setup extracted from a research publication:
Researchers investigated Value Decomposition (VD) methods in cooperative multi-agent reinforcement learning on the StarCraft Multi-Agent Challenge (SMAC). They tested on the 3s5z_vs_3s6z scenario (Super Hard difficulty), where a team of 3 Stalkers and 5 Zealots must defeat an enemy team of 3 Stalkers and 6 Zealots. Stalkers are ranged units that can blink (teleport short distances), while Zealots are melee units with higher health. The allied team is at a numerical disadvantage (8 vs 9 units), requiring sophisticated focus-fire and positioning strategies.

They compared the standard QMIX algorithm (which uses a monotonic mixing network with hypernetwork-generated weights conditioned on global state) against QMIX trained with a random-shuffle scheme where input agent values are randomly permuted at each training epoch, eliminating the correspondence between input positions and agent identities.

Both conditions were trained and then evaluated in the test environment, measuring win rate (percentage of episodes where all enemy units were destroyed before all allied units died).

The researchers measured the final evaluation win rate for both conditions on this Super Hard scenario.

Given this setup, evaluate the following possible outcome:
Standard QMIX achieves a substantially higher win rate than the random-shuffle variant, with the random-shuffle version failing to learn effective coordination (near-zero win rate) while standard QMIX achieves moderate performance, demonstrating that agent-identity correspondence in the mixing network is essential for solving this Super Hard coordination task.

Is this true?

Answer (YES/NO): NO